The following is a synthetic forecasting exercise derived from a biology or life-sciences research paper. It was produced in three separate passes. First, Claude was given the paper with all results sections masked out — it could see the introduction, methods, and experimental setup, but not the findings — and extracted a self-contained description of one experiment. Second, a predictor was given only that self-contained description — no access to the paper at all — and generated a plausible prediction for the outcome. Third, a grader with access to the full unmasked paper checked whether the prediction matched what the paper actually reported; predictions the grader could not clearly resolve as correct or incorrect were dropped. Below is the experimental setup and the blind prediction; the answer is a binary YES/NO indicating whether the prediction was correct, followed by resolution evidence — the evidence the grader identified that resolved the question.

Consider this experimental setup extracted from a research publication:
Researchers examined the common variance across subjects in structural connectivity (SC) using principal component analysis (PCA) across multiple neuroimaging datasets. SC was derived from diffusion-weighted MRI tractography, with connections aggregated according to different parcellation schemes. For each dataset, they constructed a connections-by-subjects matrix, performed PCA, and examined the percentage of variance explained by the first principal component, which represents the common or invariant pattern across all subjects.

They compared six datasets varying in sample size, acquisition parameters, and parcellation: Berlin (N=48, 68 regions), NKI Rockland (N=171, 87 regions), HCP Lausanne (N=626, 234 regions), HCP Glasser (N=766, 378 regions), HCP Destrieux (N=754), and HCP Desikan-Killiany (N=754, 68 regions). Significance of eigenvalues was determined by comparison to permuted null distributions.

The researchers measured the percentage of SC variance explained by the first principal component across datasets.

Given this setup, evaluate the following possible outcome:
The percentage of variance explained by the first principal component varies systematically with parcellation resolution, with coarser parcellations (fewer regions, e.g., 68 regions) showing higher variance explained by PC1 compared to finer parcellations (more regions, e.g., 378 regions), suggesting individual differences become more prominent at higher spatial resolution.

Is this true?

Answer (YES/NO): NO